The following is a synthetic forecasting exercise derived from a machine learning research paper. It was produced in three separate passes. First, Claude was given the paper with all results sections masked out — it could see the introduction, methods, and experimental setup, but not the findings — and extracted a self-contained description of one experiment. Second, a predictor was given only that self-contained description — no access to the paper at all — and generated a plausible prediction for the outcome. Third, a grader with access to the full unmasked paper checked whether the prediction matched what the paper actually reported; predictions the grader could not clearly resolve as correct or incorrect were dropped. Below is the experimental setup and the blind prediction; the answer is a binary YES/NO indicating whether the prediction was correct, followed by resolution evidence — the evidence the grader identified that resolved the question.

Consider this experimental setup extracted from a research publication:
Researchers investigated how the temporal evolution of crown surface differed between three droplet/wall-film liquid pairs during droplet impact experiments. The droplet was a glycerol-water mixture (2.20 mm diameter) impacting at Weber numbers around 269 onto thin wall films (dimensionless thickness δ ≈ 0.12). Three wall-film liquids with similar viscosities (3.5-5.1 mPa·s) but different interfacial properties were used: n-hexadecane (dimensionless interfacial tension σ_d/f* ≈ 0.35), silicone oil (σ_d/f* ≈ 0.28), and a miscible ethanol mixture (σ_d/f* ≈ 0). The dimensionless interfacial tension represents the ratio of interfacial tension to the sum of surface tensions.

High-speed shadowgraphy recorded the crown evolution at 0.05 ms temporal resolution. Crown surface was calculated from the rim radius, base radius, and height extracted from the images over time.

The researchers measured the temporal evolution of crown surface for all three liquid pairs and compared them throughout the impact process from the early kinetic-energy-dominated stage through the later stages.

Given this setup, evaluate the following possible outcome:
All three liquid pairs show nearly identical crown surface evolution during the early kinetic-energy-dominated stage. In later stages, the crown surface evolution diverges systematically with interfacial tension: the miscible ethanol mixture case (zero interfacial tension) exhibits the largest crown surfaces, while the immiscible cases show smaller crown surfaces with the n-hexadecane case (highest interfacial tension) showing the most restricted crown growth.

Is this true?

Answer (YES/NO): YES